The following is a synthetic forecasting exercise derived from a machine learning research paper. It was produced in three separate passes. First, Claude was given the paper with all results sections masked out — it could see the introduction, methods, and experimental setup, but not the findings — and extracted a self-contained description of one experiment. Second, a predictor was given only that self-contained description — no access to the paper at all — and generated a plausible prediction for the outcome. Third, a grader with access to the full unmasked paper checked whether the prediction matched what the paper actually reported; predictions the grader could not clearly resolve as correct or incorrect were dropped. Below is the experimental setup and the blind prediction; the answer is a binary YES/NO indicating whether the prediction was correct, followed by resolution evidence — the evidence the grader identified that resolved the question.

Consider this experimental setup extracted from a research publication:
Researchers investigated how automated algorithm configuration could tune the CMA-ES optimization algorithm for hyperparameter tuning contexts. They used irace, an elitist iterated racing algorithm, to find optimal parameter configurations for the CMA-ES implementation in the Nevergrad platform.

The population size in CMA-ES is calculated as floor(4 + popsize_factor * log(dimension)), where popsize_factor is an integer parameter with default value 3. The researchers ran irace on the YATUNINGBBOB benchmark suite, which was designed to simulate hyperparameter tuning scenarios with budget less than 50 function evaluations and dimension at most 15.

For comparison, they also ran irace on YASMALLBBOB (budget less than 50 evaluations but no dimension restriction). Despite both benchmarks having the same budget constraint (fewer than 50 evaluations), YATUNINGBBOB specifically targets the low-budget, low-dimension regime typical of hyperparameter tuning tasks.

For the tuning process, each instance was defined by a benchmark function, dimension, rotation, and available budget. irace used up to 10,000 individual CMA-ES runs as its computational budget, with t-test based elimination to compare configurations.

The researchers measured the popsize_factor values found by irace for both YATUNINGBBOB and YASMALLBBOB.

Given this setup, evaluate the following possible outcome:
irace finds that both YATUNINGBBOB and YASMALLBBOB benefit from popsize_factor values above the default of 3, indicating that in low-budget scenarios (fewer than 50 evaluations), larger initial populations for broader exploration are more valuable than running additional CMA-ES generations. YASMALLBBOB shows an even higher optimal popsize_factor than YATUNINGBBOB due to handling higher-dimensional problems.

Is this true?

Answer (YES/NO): NO